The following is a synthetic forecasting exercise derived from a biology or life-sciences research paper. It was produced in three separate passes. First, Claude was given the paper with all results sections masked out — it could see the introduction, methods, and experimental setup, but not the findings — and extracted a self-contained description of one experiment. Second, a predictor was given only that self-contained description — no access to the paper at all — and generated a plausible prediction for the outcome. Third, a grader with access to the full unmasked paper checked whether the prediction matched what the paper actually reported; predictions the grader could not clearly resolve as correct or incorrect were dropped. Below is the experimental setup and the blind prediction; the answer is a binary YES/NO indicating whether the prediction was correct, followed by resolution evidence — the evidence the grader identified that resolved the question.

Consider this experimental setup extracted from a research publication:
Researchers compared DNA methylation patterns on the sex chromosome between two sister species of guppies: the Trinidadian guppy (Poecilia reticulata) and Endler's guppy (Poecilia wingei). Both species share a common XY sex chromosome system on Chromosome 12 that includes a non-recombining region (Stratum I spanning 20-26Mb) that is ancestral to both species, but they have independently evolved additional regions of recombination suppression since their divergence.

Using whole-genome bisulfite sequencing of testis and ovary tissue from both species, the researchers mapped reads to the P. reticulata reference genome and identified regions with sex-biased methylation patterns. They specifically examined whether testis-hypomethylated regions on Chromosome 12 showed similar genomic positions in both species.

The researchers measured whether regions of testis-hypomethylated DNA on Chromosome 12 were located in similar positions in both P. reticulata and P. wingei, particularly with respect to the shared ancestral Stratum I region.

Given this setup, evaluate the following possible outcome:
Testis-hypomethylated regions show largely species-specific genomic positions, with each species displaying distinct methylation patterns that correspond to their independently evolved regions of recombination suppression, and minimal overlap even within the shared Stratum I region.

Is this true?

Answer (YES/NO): NO